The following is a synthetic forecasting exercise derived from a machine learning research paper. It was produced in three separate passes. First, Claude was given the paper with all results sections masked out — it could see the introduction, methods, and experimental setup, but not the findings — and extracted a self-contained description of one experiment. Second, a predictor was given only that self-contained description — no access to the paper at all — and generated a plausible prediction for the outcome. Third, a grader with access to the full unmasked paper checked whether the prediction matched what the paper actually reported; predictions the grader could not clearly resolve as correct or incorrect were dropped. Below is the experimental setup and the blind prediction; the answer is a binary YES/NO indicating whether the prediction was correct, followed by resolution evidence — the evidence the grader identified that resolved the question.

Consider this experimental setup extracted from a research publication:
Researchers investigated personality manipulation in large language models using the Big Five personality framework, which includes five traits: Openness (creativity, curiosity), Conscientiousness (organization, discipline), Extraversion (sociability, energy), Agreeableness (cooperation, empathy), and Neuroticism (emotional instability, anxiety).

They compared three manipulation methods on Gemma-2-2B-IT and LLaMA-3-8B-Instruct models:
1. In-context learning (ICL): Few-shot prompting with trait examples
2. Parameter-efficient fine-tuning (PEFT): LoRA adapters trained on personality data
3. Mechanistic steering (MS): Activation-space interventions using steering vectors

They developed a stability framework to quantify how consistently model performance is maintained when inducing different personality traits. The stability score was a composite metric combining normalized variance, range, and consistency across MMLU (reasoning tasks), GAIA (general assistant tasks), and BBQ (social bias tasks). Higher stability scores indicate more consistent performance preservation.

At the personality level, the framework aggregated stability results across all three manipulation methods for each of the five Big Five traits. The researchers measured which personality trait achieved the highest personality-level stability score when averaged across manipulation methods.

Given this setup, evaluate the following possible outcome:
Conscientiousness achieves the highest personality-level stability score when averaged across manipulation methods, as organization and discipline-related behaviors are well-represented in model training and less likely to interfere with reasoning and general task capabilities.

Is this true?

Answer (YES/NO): NO